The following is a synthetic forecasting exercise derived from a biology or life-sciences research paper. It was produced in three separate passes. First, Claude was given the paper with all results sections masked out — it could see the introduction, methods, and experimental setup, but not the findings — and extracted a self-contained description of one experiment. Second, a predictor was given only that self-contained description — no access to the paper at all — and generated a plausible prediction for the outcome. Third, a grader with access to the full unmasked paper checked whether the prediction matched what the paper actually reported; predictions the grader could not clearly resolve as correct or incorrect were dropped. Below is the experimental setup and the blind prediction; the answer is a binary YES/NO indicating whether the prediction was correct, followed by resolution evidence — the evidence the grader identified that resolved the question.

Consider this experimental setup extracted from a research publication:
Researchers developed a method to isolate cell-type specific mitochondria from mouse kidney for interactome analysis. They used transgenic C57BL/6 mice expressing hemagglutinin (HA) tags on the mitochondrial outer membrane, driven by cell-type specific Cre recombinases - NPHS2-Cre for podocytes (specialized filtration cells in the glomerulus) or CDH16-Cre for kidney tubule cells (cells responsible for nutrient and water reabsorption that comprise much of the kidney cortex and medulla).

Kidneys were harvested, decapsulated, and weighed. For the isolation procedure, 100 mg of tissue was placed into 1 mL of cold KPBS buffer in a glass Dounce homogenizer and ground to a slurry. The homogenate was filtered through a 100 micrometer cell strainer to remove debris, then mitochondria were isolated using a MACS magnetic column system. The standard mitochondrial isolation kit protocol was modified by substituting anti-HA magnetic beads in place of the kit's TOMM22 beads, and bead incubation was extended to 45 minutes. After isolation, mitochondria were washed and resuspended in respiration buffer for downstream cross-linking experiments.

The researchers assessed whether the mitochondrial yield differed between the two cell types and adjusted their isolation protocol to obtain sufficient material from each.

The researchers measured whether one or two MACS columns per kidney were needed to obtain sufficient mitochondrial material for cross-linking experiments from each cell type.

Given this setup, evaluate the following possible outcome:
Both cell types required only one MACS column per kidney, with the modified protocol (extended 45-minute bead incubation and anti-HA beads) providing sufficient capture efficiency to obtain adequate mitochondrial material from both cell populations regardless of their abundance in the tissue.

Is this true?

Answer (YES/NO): NO